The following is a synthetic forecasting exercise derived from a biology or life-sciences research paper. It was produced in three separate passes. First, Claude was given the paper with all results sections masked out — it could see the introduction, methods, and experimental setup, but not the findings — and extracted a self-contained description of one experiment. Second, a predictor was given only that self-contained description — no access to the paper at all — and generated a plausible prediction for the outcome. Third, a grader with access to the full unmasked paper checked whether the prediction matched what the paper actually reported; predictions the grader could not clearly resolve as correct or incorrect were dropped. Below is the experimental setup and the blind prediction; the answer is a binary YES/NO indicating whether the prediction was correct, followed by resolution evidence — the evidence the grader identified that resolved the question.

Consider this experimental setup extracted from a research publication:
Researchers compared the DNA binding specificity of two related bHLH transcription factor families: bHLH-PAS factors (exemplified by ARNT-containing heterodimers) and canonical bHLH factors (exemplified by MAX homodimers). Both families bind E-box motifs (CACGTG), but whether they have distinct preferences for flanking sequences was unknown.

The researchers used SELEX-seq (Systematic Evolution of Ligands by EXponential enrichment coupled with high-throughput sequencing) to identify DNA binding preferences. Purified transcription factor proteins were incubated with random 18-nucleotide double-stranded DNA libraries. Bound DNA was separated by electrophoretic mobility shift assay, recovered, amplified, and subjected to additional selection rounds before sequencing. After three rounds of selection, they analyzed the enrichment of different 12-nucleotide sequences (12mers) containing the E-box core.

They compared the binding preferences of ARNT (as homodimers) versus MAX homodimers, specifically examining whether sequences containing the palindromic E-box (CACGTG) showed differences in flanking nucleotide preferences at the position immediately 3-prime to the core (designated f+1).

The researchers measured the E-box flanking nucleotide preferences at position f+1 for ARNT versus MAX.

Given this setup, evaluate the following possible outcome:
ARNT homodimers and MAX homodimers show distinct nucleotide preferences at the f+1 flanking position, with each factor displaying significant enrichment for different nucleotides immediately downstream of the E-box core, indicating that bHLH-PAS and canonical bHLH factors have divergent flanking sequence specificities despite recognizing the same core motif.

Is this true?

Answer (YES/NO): YES